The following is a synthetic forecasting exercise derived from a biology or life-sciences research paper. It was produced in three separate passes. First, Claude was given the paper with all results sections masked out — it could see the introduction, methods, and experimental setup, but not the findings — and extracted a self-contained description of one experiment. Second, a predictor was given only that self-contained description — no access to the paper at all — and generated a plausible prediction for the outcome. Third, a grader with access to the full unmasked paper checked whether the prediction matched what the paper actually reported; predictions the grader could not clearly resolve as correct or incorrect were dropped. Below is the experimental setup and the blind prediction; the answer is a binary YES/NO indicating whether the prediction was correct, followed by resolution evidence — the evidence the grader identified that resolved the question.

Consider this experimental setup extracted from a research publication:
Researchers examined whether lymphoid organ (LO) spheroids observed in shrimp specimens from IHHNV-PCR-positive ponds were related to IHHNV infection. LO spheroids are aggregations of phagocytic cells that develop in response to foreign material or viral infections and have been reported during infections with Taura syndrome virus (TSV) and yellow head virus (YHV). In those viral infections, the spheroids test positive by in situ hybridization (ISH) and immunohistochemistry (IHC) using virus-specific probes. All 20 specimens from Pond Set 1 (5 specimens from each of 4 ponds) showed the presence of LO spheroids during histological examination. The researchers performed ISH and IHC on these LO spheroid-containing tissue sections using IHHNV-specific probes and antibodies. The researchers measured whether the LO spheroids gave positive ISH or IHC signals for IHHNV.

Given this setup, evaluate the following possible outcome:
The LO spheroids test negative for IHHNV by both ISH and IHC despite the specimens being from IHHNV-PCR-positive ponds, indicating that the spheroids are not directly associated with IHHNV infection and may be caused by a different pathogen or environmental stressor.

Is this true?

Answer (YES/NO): YES